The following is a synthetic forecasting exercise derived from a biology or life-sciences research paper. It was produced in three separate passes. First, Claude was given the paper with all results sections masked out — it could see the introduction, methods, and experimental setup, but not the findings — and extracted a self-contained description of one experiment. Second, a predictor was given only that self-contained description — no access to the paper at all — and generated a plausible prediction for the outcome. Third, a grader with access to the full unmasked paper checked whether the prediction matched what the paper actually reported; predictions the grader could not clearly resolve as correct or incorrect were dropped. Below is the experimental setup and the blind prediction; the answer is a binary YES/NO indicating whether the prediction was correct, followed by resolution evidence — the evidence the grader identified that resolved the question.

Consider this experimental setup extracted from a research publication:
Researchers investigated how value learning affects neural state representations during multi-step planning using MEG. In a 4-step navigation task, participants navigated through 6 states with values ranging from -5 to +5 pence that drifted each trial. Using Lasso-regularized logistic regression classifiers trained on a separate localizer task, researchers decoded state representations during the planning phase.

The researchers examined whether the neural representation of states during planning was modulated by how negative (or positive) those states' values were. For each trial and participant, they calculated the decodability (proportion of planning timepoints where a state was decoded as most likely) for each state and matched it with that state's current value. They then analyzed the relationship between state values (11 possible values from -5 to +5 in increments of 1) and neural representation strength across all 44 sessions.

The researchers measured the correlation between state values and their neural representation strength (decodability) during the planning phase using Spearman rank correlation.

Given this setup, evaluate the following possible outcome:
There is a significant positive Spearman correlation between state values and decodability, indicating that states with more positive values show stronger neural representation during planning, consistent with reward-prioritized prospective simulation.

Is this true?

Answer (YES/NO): NO